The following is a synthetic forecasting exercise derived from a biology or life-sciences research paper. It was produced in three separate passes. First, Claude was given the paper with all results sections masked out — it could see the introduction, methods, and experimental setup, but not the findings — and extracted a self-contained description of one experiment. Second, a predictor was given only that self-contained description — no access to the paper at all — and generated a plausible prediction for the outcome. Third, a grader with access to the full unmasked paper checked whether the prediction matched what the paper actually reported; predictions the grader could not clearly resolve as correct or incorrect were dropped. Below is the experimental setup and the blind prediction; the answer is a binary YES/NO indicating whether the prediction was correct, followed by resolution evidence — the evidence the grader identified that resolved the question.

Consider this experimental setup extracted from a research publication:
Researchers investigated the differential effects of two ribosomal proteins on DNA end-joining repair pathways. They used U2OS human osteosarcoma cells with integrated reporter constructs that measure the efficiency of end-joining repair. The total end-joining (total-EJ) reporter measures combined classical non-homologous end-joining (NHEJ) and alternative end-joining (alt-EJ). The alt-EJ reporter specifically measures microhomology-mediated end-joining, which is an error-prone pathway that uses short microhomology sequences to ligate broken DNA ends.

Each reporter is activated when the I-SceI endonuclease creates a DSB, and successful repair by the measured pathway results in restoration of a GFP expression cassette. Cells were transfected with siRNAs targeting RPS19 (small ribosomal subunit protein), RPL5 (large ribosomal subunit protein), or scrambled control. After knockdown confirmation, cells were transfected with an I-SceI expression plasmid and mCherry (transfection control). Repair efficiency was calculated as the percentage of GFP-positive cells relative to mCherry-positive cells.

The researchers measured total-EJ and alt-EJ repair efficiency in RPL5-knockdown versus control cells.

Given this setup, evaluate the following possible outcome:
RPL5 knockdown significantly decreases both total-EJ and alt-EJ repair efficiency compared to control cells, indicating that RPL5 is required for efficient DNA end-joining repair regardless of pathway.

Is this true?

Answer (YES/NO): NO